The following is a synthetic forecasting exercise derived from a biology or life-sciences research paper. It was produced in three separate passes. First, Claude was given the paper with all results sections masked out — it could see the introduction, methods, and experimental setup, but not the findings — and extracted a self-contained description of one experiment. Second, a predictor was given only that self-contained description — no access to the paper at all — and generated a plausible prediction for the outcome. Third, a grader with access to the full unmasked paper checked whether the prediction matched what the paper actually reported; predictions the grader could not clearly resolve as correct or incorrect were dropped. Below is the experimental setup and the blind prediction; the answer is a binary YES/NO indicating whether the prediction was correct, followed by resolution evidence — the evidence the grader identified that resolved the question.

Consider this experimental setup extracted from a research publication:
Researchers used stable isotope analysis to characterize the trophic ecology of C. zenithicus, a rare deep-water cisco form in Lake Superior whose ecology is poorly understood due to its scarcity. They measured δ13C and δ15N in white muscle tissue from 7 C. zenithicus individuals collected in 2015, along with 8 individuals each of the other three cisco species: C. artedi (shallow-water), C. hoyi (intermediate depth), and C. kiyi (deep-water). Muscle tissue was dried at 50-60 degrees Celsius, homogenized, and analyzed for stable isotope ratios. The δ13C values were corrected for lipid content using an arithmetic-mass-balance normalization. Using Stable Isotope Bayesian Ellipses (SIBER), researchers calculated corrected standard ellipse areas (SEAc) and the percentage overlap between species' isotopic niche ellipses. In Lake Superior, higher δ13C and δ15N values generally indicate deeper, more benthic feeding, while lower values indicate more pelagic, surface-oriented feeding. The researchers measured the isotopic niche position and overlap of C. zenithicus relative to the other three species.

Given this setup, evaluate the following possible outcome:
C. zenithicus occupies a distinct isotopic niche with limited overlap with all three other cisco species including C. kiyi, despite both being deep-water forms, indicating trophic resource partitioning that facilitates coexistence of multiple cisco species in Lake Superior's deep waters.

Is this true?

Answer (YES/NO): NO